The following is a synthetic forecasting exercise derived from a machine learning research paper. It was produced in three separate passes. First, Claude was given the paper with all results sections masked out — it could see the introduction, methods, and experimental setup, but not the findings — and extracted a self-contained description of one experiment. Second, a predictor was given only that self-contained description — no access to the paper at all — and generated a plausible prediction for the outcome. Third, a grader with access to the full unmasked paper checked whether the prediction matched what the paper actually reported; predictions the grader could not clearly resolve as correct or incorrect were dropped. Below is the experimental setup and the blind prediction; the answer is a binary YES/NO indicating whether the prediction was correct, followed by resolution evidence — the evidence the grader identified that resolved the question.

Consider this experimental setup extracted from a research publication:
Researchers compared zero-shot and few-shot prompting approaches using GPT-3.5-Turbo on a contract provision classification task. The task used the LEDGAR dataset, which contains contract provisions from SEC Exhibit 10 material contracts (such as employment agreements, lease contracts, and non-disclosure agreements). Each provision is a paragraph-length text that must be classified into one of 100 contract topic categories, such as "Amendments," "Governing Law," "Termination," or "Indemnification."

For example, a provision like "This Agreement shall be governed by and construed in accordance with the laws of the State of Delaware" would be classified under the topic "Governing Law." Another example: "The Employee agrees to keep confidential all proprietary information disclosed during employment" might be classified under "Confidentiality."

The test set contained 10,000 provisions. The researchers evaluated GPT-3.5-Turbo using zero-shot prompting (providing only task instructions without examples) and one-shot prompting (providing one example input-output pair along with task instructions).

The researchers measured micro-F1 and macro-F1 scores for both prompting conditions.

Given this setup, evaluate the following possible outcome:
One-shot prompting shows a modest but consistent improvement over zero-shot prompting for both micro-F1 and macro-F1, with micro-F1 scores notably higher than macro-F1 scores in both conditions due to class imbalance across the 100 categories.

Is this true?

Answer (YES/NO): NO